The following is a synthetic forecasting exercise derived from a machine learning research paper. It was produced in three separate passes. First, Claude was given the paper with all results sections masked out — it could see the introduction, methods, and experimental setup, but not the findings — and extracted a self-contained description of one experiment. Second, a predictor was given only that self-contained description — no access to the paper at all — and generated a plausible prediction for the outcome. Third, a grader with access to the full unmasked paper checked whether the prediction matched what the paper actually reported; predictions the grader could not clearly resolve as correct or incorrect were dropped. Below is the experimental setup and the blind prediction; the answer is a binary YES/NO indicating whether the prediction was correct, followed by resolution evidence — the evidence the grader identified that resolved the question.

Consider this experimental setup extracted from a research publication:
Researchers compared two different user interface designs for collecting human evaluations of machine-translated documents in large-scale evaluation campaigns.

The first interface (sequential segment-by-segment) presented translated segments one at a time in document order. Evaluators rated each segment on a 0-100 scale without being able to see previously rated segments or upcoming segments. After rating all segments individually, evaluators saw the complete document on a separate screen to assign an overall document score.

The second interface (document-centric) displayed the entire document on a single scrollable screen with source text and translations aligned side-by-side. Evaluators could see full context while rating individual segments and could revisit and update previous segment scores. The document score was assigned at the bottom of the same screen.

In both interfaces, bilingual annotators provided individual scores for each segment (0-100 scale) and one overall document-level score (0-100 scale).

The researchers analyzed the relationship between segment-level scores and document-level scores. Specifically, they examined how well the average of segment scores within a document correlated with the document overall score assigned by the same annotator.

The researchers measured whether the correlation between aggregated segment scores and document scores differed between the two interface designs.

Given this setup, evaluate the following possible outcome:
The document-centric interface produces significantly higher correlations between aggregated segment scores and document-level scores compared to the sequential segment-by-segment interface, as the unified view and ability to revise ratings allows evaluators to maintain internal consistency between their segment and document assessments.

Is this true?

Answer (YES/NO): YES